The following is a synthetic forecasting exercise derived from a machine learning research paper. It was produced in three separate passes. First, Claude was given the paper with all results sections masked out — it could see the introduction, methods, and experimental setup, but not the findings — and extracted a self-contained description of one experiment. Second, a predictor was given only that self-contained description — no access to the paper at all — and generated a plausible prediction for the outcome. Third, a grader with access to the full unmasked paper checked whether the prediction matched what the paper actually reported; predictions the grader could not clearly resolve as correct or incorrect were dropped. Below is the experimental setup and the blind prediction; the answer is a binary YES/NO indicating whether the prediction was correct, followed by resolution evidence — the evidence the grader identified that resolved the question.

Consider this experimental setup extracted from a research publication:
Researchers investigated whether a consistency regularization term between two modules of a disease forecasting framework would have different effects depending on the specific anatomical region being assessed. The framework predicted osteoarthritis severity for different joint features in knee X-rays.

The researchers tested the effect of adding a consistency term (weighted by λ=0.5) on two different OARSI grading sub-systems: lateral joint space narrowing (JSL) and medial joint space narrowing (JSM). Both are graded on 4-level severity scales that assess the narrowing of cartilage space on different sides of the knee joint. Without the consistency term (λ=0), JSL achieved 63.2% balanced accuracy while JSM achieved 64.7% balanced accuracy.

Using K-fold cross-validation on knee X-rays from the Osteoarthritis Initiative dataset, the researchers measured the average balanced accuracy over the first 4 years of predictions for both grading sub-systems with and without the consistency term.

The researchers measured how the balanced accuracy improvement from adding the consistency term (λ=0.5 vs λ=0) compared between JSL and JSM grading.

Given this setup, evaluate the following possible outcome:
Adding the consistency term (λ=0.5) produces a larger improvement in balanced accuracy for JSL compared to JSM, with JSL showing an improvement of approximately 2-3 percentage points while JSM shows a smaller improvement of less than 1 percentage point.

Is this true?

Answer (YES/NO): NO